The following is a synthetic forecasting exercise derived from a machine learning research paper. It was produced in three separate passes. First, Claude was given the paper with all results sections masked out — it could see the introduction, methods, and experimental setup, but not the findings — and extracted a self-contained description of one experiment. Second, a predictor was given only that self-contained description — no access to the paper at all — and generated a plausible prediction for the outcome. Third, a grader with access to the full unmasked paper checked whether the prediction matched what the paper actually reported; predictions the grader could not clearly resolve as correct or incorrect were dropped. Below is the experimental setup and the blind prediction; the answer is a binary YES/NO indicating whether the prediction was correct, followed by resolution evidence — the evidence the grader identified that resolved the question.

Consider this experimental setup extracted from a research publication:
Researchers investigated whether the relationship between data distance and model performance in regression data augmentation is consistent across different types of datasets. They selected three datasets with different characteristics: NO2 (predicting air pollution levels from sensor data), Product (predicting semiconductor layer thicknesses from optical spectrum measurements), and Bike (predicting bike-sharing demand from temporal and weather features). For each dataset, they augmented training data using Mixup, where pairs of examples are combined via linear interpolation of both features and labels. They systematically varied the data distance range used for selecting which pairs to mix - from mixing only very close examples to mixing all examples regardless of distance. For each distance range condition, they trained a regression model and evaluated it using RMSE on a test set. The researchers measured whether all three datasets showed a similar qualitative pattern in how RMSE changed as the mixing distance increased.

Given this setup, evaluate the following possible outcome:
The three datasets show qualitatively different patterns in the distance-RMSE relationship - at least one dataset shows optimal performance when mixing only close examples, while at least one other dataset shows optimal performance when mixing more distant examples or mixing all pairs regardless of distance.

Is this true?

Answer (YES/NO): NO